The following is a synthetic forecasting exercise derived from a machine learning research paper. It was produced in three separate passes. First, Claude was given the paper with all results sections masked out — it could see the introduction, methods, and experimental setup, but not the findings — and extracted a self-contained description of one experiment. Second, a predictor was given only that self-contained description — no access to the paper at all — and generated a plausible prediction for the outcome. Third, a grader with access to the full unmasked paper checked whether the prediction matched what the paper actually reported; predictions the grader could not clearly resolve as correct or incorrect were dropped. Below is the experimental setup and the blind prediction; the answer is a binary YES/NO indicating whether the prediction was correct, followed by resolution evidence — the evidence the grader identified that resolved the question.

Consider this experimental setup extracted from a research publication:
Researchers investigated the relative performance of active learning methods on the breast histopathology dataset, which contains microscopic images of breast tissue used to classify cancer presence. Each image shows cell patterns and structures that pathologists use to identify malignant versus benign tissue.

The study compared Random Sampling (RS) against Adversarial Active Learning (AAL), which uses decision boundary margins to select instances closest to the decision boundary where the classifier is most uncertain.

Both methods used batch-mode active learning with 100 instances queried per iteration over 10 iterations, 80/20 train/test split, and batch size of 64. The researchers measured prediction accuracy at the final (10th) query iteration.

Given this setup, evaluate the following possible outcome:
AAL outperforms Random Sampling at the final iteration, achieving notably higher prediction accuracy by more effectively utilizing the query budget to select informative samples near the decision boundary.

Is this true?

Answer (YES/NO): NO